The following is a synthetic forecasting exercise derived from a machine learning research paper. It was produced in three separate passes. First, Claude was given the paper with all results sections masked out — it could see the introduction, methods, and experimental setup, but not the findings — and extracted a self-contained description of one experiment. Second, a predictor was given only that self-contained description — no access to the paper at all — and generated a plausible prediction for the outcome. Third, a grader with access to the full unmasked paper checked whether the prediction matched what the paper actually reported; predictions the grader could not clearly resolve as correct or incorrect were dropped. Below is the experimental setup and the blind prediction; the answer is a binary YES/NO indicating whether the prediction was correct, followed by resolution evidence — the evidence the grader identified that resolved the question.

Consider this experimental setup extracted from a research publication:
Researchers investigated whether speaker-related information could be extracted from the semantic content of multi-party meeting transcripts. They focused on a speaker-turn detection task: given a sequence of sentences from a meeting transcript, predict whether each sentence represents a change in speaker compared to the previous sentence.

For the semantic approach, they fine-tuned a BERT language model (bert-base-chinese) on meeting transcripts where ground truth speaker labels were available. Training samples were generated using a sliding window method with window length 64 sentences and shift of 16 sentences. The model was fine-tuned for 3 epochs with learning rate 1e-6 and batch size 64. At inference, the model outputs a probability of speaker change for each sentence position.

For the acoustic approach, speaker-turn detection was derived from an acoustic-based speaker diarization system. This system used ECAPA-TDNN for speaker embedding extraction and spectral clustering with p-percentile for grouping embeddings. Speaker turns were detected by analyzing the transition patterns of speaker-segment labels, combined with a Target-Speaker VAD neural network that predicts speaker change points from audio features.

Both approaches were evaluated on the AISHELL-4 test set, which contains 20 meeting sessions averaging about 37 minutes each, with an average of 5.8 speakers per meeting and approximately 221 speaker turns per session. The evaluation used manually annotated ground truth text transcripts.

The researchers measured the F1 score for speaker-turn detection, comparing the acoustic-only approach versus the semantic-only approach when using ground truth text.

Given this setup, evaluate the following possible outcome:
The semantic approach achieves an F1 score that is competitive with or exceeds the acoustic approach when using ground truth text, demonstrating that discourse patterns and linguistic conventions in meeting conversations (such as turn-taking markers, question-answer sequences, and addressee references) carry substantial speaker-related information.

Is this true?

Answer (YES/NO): YES